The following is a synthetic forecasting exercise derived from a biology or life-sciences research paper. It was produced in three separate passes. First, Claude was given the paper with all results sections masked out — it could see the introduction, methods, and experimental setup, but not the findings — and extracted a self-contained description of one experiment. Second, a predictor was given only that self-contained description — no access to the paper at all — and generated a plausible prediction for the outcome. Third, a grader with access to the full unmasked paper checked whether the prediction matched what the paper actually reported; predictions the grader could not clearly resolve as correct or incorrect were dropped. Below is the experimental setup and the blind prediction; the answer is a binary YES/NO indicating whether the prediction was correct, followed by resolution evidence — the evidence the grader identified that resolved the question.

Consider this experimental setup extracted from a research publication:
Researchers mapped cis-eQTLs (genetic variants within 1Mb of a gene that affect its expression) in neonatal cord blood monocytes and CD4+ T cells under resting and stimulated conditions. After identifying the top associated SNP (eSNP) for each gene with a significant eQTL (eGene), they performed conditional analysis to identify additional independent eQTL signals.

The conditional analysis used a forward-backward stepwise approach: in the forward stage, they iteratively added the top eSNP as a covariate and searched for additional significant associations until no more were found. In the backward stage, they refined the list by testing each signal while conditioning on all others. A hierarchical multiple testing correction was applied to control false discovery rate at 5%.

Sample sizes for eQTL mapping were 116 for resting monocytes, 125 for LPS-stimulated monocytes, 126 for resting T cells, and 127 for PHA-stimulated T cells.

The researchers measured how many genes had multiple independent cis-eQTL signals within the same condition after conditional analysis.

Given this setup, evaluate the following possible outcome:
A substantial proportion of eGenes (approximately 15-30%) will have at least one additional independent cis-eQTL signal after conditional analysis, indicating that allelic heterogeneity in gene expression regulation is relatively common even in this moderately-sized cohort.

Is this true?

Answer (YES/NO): NO